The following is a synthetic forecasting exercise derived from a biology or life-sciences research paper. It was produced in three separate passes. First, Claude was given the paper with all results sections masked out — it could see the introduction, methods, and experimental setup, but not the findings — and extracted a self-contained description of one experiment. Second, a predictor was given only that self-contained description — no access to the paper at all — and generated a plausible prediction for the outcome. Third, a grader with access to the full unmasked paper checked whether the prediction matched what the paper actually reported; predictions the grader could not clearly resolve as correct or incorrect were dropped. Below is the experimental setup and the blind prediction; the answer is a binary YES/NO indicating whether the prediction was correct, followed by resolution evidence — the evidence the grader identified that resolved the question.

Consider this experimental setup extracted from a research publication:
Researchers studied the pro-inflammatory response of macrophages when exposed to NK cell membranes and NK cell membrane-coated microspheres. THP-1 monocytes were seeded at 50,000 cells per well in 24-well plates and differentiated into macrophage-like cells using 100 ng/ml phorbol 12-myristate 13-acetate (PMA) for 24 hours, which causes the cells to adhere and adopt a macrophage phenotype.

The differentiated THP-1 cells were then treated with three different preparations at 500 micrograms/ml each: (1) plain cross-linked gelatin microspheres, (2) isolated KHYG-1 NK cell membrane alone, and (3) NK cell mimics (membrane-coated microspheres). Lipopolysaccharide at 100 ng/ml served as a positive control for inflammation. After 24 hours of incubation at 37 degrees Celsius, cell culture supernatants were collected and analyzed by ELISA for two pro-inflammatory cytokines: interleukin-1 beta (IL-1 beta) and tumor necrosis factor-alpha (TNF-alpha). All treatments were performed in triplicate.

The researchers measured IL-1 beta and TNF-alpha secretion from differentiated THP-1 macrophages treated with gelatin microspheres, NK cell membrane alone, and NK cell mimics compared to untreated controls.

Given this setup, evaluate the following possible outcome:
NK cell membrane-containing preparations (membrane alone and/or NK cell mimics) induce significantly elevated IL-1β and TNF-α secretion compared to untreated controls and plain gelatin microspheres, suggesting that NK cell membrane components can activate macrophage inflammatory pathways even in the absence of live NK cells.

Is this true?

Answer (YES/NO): NO